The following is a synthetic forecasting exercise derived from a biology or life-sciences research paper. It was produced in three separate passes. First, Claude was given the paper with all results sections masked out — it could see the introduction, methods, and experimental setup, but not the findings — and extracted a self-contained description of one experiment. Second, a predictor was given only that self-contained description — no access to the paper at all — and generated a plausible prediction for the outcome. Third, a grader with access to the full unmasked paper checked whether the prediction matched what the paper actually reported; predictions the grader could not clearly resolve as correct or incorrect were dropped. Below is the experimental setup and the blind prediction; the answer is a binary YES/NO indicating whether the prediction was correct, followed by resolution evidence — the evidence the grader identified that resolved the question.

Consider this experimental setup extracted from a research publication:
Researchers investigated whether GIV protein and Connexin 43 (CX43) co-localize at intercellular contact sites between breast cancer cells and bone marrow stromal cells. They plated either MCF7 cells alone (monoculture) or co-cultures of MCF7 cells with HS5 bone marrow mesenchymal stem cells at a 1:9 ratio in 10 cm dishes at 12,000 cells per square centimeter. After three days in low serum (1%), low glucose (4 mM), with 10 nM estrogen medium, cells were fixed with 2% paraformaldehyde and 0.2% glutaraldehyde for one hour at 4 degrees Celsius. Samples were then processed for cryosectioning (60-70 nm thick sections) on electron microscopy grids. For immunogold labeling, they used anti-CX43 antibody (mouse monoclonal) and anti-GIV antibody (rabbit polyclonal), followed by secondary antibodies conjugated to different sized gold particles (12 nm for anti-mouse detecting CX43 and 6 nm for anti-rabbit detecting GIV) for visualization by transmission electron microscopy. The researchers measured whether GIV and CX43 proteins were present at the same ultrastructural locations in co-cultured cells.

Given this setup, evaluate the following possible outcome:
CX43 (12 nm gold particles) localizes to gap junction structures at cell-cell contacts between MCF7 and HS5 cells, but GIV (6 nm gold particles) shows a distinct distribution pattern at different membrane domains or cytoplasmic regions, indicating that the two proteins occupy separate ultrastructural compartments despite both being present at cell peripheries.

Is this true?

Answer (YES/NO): NO